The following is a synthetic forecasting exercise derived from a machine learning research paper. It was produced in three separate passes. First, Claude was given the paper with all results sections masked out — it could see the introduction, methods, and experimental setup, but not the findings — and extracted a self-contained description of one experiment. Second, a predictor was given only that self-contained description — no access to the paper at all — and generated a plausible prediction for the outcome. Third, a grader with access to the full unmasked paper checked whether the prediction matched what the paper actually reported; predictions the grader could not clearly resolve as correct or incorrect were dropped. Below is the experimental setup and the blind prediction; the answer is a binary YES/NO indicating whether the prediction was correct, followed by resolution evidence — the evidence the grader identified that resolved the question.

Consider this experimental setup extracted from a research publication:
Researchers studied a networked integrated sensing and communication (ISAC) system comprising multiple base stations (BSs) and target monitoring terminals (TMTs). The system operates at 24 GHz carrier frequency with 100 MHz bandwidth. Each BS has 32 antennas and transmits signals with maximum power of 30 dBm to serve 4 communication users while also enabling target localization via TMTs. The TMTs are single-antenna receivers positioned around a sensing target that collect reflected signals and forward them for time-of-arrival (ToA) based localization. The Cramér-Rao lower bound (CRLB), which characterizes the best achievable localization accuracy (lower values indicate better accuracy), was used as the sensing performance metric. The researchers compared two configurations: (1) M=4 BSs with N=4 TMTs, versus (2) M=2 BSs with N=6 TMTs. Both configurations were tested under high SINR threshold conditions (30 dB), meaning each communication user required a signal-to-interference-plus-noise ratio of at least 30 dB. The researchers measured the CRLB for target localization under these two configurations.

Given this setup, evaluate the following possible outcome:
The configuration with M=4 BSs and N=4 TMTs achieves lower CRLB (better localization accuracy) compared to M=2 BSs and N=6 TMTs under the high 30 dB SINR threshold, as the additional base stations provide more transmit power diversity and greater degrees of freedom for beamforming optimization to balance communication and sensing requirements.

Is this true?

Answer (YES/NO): NO